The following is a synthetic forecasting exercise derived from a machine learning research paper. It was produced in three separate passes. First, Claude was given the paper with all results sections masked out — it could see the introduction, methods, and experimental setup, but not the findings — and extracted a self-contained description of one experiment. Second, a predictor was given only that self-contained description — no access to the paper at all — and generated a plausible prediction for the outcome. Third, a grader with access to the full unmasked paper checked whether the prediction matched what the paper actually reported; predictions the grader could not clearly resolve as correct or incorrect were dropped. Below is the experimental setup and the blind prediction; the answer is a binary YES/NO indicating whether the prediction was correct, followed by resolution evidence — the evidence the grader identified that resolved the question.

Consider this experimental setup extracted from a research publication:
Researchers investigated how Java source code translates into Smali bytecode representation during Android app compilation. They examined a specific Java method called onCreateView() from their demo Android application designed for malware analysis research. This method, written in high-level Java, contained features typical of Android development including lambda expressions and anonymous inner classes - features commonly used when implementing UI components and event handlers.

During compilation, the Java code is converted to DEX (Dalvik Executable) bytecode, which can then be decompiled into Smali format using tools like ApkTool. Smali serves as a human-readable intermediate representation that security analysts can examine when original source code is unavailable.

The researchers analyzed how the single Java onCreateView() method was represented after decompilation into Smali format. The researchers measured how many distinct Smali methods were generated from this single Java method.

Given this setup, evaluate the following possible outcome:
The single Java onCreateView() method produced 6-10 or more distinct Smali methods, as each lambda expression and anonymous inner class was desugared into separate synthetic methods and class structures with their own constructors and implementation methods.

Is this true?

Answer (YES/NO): NO